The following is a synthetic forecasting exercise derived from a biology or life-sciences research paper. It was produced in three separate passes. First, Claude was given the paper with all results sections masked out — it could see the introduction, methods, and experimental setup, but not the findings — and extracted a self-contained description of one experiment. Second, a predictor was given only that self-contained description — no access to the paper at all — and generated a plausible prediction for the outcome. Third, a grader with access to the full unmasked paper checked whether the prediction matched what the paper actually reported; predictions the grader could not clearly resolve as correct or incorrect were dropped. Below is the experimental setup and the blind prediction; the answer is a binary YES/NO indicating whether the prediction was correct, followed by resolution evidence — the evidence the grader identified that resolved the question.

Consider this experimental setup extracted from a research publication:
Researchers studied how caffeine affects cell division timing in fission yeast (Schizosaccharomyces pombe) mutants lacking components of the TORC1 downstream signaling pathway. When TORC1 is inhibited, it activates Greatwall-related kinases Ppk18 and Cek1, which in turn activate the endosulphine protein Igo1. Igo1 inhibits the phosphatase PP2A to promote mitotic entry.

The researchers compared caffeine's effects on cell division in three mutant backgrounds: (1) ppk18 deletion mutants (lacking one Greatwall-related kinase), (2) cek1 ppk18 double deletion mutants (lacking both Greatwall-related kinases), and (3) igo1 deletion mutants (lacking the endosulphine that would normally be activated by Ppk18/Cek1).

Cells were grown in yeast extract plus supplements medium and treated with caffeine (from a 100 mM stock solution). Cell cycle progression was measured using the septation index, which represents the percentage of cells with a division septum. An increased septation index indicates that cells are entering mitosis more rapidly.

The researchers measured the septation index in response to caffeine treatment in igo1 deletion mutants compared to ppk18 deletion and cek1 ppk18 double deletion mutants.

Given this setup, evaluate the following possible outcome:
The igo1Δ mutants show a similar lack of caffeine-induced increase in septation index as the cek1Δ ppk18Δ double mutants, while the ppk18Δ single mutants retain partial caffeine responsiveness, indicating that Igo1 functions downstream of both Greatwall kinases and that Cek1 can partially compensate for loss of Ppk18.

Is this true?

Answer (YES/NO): NO